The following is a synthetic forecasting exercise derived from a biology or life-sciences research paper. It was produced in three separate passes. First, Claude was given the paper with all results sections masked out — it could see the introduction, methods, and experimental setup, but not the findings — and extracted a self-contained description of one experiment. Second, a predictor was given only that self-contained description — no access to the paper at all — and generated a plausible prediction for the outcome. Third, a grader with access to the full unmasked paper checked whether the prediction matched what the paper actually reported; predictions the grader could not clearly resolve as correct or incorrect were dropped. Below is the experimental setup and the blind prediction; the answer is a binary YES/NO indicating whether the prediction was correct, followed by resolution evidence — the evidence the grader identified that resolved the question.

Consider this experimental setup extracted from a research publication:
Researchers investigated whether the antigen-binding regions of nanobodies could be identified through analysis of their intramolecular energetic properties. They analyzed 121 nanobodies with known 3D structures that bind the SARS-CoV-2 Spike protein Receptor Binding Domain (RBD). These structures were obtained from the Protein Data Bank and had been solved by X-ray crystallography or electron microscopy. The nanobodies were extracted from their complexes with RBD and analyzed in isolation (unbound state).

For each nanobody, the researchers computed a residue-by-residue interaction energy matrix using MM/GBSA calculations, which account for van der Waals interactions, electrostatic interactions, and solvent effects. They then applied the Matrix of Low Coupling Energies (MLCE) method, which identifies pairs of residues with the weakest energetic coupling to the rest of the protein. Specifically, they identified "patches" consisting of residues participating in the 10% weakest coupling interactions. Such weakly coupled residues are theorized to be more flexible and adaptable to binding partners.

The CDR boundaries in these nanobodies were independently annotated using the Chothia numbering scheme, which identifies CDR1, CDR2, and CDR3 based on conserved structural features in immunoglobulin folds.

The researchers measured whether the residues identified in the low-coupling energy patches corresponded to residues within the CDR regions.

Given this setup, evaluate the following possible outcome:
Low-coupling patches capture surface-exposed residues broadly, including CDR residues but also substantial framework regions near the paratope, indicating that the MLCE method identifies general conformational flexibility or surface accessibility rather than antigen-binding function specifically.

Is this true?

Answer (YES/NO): NO